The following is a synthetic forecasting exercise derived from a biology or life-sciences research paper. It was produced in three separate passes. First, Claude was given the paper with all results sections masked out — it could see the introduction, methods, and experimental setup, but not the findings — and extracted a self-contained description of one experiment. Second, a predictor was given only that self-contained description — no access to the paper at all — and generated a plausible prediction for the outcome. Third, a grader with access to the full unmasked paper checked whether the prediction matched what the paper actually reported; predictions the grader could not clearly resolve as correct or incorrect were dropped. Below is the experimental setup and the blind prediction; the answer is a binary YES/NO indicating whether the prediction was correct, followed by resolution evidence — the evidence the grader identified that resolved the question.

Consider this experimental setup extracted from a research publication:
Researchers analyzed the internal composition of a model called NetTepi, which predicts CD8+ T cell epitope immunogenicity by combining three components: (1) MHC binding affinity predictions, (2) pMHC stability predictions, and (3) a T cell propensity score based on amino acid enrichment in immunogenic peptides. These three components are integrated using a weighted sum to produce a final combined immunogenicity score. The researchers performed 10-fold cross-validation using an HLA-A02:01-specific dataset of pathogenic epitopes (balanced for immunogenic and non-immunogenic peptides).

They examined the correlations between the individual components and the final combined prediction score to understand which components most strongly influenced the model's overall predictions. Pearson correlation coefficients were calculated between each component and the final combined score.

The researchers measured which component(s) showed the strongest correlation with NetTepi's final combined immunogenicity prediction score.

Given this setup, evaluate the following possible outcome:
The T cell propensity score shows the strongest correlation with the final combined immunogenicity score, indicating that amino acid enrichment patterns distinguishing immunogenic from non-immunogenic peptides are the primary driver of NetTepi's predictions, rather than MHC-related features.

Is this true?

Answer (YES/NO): NO